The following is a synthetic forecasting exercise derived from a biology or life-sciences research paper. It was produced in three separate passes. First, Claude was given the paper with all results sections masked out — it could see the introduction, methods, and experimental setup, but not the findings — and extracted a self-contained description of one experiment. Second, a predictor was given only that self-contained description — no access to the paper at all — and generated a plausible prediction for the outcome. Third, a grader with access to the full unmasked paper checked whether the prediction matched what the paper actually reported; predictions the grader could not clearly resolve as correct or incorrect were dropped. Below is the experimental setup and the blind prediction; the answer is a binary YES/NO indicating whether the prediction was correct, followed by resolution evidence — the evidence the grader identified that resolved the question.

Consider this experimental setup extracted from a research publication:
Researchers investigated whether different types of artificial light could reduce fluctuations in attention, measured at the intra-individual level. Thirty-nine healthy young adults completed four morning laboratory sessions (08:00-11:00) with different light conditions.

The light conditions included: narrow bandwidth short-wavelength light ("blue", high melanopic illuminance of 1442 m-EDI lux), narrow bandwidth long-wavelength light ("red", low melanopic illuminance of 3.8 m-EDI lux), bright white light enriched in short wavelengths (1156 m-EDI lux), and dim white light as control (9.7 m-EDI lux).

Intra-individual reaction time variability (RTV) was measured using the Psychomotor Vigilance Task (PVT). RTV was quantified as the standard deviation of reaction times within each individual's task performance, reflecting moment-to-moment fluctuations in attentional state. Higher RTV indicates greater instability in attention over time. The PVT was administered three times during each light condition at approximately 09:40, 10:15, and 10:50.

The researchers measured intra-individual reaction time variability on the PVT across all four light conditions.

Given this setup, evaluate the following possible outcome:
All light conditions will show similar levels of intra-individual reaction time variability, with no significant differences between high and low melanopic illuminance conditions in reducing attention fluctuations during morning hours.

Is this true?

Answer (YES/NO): YES